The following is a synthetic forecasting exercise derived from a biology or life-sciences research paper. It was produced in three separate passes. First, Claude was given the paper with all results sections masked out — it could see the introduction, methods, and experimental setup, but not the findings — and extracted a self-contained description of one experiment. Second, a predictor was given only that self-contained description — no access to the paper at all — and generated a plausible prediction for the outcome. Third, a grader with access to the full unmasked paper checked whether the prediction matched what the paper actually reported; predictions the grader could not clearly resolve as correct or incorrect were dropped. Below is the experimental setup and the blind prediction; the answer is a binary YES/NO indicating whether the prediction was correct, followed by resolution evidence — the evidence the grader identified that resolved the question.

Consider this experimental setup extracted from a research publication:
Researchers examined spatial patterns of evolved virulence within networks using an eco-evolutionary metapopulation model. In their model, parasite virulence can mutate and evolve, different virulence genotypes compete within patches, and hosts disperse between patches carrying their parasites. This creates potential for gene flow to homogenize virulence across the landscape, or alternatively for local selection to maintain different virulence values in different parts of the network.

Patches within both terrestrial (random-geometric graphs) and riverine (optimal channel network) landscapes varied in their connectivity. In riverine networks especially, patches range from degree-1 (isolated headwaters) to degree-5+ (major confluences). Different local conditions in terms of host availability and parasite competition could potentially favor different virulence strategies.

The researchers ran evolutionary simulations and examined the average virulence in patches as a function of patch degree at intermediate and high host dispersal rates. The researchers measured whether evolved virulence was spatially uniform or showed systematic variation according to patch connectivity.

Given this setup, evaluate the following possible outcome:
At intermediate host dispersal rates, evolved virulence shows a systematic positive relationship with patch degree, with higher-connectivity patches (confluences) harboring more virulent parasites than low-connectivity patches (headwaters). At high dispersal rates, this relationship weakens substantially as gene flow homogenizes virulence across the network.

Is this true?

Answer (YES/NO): NO